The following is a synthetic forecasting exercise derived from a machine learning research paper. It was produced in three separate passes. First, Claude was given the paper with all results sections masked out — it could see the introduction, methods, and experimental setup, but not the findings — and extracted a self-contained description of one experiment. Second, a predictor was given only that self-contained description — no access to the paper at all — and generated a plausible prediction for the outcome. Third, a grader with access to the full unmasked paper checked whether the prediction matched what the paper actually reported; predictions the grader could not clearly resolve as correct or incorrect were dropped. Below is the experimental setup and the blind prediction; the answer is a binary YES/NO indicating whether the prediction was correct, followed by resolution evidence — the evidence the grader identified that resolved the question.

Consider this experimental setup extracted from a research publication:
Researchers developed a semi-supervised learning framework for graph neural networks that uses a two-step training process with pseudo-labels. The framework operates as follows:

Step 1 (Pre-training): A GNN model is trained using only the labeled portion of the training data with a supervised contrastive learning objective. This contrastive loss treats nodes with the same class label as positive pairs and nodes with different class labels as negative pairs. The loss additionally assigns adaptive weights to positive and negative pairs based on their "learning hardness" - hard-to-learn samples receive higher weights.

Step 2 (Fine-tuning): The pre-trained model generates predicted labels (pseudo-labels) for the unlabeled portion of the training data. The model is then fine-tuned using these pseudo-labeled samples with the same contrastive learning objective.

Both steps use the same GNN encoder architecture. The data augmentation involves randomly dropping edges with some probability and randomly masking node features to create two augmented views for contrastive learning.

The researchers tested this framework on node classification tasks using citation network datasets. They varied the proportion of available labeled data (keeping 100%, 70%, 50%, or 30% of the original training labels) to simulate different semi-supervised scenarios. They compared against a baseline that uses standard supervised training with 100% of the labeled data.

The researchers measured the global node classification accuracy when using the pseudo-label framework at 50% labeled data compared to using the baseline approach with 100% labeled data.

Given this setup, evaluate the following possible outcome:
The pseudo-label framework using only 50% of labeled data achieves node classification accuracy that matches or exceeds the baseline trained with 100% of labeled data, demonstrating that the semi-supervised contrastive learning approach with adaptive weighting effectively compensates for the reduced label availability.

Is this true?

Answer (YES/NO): YES